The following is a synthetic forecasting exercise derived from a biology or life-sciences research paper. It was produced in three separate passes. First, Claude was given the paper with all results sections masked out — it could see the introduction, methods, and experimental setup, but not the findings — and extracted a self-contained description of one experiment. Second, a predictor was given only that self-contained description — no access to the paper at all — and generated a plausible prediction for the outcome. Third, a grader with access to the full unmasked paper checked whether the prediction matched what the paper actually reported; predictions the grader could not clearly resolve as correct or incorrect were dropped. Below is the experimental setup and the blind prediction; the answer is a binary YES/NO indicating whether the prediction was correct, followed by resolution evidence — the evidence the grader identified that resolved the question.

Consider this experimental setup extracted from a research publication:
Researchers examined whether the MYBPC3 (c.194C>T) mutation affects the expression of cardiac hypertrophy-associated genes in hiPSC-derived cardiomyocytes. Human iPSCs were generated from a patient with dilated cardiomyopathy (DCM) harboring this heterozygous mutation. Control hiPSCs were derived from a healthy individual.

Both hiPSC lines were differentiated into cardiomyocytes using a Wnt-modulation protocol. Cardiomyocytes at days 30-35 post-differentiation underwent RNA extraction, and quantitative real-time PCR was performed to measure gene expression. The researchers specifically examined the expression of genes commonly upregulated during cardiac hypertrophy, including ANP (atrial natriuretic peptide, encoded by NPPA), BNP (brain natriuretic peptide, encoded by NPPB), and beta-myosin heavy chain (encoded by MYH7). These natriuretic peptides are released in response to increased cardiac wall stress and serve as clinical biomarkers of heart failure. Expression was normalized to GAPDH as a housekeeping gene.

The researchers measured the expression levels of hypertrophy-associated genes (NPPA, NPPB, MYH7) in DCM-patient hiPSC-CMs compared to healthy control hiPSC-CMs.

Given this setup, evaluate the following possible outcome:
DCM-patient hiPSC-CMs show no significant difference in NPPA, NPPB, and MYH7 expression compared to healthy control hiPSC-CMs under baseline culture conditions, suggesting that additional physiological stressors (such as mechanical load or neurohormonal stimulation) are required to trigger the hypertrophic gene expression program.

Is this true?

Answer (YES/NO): NO